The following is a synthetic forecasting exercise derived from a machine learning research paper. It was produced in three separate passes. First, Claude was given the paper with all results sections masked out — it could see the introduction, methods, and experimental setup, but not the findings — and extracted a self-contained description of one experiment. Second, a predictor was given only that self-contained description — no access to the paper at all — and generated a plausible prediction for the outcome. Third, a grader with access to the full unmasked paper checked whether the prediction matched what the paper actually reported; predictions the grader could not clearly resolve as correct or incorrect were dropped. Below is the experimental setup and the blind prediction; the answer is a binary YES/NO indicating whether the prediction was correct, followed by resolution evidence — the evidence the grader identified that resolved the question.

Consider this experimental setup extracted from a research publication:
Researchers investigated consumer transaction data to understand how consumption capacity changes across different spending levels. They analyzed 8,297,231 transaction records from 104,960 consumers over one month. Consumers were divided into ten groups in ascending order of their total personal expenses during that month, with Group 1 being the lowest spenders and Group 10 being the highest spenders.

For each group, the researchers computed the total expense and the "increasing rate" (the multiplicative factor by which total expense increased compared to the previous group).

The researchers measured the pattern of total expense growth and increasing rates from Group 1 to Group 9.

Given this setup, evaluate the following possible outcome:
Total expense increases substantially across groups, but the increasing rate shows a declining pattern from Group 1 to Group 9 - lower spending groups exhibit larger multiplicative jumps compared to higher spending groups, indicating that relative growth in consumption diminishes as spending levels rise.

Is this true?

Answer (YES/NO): NO